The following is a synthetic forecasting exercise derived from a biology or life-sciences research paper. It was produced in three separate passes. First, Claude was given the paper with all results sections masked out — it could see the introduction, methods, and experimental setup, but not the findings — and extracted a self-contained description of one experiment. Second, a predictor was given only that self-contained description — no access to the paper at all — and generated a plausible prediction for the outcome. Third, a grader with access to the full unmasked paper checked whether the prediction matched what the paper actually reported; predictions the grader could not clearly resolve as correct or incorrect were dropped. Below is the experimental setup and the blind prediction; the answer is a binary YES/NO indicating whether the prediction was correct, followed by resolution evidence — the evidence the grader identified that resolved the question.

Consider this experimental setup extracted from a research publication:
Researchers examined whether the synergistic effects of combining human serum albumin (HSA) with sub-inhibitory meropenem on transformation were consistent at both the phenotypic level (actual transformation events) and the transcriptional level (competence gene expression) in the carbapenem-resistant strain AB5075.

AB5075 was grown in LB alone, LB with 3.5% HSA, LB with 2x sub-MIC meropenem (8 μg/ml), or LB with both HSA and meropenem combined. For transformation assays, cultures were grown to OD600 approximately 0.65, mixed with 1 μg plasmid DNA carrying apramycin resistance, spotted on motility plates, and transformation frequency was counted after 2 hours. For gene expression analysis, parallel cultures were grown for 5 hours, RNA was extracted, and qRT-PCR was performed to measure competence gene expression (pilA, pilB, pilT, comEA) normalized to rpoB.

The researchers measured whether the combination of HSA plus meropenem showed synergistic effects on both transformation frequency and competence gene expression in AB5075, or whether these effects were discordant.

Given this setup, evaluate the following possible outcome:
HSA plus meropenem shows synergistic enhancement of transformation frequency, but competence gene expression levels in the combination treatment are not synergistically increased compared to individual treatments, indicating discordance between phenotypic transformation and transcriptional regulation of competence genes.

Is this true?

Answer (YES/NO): NO